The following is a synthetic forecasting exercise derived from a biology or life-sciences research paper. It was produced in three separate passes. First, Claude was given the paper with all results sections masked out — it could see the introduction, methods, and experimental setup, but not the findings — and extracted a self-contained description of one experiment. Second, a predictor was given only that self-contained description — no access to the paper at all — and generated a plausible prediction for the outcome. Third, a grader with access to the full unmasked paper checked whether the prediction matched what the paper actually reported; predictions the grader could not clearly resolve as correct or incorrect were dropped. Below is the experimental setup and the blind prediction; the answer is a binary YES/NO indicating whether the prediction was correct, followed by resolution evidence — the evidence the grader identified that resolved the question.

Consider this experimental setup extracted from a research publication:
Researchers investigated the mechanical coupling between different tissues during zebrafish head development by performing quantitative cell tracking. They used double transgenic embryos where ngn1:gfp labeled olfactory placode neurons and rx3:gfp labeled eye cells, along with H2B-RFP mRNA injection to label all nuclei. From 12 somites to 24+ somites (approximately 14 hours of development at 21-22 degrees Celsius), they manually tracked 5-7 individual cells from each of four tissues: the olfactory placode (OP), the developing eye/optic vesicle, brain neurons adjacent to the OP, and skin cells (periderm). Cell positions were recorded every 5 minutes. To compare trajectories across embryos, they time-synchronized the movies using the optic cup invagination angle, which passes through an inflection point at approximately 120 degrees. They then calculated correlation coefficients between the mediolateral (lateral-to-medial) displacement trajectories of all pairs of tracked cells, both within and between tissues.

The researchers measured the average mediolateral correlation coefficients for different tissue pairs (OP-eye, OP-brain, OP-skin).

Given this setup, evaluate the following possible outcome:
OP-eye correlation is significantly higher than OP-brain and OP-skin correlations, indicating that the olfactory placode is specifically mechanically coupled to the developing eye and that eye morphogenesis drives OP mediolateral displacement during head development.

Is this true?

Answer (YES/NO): YES